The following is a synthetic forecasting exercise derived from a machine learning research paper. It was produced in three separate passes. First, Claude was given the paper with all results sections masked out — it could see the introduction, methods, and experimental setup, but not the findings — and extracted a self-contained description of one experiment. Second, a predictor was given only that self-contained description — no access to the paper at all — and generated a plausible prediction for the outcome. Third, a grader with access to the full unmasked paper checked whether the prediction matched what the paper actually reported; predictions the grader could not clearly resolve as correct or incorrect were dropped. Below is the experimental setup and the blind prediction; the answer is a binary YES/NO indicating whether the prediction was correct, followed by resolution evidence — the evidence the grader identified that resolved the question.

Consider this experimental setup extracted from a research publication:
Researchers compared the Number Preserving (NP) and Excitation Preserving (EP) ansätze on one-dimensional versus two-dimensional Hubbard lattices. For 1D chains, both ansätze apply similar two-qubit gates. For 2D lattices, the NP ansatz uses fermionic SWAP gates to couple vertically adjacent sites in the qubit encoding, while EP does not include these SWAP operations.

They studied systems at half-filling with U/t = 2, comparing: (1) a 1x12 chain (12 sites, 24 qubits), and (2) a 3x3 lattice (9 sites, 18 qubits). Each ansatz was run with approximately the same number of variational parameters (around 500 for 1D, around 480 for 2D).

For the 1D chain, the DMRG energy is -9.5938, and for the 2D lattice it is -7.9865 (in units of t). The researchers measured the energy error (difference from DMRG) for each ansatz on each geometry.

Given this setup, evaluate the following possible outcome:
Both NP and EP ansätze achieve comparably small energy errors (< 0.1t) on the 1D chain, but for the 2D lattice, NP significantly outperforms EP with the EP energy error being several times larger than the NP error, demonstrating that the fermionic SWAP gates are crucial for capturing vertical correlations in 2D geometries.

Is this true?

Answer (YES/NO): YES